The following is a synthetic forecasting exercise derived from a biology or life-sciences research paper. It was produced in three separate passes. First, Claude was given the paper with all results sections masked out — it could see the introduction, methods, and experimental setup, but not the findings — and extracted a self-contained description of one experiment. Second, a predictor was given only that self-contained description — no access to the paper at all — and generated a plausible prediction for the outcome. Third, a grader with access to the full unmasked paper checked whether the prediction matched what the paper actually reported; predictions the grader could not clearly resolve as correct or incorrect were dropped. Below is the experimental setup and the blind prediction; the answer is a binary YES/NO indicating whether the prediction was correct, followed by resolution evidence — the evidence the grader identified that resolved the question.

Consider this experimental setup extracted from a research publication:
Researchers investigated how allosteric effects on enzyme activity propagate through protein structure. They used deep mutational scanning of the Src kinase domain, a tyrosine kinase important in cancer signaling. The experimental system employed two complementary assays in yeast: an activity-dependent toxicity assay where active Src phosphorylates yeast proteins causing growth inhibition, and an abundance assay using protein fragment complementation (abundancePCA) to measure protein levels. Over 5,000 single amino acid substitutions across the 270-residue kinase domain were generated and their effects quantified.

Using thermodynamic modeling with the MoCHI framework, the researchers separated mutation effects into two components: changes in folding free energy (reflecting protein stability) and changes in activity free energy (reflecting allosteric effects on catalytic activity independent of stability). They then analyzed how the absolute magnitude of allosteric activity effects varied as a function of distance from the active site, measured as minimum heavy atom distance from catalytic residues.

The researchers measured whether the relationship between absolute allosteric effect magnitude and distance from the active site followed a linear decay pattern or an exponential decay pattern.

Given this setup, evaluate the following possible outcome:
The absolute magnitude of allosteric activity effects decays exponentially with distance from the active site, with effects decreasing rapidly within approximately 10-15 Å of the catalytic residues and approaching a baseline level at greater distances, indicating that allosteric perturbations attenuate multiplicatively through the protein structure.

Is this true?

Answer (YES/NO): YES